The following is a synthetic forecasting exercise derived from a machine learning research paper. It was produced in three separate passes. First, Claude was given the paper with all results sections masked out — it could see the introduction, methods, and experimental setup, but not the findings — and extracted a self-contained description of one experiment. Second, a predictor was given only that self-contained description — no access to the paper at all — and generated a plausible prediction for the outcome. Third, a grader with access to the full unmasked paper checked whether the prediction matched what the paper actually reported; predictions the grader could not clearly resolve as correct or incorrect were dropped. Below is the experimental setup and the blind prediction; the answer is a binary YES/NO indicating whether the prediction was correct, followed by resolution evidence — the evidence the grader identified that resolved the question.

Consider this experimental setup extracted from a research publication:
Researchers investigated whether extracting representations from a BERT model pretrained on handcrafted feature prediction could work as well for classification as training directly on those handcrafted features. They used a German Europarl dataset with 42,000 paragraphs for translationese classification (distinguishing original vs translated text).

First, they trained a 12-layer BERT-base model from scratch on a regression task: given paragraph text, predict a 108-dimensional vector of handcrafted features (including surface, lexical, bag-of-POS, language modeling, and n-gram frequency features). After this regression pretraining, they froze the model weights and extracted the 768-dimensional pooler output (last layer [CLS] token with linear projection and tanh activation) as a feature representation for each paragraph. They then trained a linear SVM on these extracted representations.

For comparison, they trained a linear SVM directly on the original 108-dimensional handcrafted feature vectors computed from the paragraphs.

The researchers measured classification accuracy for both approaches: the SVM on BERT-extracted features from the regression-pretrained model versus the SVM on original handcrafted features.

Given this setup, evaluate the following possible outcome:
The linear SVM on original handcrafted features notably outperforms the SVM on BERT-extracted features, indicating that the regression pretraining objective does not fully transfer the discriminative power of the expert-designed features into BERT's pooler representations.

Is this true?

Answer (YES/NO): NO